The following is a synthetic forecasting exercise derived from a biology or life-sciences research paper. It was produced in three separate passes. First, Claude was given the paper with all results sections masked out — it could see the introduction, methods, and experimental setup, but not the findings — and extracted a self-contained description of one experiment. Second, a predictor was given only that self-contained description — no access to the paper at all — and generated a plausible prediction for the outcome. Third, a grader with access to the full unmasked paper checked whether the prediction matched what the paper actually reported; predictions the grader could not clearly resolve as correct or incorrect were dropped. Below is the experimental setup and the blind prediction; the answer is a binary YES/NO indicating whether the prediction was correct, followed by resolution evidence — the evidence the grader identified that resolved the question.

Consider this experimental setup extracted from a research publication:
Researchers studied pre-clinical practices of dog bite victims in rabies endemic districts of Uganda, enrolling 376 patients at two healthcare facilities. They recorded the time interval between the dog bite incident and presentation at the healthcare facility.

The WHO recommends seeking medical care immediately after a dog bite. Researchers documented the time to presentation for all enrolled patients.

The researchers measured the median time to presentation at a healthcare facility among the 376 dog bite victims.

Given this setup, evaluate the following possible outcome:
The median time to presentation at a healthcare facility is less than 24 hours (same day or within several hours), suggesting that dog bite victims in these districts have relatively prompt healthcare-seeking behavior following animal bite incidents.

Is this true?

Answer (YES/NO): YES